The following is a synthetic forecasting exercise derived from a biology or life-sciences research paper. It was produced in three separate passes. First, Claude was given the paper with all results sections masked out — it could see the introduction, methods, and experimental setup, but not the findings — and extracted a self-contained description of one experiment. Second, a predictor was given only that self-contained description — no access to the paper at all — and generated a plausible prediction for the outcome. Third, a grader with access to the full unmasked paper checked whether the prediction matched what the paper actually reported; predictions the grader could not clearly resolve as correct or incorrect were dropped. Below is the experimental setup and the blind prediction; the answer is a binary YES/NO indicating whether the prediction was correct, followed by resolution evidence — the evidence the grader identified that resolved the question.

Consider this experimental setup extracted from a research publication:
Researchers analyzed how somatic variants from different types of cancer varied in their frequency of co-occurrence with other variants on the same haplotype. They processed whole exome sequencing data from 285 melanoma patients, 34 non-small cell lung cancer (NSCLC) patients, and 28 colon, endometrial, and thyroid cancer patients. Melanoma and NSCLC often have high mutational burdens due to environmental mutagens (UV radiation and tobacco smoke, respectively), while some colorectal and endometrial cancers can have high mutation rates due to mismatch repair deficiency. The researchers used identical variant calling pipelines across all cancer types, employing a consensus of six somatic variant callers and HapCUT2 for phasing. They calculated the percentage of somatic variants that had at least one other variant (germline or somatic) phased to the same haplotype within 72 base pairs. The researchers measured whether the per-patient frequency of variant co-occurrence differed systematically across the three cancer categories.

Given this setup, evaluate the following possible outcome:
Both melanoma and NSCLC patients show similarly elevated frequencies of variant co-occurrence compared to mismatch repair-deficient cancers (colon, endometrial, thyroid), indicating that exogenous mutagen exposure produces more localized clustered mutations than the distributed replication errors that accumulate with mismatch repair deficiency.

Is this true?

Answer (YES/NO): NO